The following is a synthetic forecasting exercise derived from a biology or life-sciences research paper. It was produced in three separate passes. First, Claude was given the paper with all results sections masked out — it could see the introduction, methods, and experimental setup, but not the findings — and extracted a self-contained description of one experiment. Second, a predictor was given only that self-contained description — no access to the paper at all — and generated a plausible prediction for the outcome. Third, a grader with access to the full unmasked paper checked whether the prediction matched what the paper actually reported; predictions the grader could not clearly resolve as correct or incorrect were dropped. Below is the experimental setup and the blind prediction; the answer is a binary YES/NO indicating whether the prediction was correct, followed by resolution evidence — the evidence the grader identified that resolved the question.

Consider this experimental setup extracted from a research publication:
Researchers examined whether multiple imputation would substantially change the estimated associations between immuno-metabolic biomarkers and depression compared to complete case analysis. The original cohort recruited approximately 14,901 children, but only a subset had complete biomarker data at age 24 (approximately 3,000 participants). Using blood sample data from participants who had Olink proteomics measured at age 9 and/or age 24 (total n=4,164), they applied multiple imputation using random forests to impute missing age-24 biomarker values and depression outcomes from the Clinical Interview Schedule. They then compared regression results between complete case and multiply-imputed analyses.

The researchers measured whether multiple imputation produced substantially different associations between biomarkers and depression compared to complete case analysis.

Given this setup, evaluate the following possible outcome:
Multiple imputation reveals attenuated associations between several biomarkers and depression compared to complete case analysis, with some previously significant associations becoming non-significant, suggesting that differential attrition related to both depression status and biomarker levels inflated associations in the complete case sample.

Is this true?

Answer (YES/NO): NO